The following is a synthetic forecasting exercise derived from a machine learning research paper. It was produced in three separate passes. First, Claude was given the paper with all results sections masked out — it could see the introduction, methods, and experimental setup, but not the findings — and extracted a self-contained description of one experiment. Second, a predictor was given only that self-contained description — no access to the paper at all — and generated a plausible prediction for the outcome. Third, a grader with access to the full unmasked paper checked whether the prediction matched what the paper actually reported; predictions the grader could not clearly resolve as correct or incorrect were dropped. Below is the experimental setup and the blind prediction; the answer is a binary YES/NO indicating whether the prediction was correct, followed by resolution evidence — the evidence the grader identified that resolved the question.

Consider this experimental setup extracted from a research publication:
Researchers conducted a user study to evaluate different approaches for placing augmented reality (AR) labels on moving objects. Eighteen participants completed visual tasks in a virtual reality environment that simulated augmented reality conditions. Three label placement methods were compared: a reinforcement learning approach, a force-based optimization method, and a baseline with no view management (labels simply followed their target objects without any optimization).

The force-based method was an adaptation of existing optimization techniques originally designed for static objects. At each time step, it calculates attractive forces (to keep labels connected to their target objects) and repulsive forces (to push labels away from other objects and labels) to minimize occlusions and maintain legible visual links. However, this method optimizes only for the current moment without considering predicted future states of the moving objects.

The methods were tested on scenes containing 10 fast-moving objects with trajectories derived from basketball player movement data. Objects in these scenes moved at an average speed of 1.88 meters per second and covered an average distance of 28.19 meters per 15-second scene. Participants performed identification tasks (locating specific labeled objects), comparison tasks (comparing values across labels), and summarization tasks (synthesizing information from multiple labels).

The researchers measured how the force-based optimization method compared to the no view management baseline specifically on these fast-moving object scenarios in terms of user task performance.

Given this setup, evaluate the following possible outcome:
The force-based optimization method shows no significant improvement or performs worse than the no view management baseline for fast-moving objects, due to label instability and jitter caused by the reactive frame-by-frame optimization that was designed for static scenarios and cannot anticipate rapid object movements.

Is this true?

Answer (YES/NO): YES